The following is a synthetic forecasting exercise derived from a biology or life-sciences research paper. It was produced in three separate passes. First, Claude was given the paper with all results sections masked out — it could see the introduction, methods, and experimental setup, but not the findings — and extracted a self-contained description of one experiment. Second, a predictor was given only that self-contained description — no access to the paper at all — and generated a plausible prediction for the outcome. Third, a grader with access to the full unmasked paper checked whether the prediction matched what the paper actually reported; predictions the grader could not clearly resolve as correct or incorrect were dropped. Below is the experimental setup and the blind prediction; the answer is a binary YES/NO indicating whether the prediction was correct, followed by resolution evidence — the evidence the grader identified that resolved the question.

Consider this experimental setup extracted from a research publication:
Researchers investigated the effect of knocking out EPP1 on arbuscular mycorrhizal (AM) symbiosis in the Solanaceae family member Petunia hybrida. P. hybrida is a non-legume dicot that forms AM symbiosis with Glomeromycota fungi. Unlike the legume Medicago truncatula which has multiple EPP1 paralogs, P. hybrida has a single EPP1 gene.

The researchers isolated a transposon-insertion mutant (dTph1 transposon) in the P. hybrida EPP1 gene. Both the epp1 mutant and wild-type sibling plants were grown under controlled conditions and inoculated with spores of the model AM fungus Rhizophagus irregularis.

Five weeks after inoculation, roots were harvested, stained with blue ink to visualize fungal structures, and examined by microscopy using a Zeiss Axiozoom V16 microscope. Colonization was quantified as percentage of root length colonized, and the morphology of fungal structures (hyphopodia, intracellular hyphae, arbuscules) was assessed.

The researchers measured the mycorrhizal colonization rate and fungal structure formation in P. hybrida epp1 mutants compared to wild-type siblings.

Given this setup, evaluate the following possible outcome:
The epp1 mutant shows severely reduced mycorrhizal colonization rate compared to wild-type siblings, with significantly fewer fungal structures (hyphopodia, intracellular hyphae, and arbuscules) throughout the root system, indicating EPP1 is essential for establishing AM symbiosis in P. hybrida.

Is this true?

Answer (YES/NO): NO